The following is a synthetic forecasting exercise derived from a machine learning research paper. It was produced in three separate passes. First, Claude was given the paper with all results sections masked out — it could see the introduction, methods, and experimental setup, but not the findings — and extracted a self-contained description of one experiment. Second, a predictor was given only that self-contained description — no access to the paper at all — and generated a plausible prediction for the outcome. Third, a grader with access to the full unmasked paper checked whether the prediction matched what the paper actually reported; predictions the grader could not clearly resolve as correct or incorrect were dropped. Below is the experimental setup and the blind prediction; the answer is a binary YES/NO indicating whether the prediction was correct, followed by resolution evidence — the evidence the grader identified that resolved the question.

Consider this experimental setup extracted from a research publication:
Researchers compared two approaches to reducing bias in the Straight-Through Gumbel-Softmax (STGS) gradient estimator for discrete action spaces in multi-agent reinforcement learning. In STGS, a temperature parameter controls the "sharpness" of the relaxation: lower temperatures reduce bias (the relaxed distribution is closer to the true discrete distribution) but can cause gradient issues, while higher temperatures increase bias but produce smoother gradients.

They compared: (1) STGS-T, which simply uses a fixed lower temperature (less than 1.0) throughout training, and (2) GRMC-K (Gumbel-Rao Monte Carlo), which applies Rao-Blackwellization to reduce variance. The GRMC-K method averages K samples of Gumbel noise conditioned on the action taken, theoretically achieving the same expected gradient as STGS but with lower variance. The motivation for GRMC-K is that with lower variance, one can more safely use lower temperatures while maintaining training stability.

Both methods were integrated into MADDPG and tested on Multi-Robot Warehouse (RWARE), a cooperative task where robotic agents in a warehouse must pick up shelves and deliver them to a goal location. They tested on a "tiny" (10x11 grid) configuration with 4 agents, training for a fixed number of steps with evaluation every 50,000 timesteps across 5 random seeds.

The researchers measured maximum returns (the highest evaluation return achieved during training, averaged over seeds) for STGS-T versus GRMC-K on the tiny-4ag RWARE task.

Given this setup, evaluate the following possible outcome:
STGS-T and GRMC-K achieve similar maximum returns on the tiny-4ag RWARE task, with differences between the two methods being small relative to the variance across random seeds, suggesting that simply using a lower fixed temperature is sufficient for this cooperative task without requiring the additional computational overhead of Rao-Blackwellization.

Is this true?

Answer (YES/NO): YES